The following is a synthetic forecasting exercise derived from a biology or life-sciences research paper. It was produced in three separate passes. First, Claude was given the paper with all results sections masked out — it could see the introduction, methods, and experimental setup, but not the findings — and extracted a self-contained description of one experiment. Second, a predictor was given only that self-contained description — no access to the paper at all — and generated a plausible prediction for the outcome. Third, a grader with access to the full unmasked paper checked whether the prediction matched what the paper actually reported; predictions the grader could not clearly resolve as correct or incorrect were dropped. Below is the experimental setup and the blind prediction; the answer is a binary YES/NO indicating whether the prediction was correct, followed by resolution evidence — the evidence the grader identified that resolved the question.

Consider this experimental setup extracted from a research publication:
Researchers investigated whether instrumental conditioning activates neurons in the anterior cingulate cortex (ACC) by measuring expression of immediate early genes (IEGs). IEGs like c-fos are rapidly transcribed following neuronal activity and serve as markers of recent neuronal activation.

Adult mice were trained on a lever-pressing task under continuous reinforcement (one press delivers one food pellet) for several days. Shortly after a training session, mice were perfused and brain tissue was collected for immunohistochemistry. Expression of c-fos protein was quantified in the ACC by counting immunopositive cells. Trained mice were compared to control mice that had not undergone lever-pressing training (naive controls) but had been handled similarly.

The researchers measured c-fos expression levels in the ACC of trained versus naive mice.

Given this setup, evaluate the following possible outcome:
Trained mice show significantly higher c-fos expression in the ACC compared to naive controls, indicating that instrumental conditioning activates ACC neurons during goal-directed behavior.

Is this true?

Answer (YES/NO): YES